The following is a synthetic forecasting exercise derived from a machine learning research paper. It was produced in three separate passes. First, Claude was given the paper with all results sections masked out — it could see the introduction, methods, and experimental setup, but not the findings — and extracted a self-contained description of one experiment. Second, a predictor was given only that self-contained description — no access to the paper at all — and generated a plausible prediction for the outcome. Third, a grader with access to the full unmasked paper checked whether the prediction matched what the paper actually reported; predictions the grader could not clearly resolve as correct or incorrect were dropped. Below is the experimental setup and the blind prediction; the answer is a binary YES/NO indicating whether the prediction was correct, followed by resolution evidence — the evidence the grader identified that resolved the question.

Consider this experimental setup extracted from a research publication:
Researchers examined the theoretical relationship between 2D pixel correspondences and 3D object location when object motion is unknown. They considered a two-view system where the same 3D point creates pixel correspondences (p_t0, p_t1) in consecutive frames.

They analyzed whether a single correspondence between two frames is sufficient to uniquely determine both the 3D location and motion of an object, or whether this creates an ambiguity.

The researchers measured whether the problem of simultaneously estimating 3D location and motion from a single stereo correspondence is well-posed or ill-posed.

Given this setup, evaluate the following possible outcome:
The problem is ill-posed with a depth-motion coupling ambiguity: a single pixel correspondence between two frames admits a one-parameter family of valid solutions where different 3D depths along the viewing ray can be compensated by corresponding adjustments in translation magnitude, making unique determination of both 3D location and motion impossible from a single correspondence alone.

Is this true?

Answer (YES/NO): YES